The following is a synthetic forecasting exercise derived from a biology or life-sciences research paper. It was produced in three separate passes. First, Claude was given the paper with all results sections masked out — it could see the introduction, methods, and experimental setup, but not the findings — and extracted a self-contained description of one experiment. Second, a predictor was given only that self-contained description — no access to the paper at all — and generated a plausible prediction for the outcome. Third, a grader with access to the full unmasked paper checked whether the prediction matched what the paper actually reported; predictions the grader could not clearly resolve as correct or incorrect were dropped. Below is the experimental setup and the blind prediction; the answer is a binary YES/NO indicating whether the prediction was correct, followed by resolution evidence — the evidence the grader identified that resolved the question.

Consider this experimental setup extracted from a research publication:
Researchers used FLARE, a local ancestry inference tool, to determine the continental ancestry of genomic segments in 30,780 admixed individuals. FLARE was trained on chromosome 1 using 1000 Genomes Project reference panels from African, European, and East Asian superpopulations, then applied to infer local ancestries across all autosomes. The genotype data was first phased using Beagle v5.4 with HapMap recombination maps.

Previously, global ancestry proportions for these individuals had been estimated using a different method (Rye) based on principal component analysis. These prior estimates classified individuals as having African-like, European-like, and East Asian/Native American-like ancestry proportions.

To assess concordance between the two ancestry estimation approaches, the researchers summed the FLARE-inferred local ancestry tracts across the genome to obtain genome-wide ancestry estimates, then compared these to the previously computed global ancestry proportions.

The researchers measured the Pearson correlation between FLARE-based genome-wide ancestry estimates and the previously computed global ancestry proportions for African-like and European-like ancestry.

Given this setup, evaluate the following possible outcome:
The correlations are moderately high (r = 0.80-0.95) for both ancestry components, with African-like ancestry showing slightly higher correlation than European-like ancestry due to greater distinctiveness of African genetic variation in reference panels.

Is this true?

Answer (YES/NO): NO